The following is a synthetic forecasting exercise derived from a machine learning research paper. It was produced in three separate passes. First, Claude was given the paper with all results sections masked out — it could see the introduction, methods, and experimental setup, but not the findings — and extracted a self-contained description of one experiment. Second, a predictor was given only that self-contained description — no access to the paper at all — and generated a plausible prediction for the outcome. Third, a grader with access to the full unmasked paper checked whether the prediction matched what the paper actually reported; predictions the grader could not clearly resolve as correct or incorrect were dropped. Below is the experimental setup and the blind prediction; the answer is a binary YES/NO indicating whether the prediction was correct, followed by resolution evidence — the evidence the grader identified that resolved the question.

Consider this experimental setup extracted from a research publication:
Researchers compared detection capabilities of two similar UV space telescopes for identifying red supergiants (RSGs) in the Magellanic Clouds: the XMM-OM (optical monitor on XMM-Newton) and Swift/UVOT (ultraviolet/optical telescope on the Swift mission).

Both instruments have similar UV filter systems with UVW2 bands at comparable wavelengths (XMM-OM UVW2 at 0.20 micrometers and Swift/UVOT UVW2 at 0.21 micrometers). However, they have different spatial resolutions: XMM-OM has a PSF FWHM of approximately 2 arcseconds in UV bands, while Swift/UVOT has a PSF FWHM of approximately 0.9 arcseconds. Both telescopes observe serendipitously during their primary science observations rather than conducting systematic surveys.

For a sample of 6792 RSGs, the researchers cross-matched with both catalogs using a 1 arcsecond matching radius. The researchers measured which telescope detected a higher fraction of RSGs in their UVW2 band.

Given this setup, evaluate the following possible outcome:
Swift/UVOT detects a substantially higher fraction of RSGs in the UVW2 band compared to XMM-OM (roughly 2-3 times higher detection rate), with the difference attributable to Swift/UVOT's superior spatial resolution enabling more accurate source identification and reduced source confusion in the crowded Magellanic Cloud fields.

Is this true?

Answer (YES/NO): NO